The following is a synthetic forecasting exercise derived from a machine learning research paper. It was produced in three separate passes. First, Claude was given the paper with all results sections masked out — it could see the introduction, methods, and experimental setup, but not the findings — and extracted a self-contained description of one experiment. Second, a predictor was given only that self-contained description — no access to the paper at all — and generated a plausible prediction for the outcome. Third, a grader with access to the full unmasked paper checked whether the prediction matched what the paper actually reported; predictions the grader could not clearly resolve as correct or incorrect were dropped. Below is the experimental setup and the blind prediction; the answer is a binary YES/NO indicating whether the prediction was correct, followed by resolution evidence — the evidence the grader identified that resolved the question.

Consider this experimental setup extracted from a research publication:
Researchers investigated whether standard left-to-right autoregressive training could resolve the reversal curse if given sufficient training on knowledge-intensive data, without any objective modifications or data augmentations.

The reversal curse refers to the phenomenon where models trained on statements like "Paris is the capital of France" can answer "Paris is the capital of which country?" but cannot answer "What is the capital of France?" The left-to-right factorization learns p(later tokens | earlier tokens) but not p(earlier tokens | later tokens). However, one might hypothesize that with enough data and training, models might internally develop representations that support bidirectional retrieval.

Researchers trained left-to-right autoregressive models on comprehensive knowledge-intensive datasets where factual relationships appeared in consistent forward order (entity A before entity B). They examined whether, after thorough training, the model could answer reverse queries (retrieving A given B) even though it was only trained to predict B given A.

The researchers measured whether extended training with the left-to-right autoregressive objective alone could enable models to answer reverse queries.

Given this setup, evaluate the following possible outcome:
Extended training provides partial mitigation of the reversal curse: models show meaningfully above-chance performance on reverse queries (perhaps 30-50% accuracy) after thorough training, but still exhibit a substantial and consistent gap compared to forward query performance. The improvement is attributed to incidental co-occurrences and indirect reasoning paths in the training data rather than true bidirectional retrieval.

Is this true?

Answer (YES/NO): NO